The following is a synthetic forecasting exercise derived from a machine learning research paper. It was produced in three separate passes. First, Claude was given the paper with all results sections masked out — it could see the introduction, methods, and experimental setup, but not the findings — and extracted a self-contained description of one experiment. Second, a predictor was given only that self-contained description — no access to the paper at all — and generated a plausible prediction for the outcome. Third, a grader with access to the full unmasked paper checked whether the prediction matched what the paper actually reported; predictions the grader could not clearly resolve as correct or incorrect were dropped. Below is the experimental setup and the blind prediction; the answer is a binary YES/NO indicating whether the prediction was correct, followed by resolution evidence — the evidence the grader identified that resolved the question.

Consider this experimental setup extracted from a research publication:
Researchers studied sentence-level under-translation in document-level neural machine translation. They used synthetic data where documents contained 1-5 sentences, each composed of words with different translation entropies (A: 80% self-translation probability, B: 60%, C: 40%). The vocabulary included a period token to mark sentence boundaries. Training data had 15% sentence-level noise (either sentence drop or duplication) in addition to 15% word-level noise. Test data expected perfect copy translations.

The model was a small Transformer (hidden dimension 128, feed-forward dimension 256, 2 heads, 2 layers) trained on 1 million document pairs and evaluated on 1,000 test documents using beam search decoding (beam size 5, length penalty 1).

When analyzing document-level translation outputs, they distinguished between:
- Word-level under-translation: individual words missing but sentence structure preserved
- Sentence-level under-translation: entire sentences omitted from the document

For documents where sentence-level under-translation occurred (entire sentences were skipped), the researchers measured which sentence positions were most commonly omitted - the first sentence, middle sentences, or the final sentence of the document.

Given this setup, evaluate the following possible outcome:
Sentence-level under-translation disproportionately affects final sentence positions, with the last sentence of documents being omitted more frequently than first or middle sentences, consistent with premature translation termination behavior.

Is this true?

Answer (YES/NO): YES